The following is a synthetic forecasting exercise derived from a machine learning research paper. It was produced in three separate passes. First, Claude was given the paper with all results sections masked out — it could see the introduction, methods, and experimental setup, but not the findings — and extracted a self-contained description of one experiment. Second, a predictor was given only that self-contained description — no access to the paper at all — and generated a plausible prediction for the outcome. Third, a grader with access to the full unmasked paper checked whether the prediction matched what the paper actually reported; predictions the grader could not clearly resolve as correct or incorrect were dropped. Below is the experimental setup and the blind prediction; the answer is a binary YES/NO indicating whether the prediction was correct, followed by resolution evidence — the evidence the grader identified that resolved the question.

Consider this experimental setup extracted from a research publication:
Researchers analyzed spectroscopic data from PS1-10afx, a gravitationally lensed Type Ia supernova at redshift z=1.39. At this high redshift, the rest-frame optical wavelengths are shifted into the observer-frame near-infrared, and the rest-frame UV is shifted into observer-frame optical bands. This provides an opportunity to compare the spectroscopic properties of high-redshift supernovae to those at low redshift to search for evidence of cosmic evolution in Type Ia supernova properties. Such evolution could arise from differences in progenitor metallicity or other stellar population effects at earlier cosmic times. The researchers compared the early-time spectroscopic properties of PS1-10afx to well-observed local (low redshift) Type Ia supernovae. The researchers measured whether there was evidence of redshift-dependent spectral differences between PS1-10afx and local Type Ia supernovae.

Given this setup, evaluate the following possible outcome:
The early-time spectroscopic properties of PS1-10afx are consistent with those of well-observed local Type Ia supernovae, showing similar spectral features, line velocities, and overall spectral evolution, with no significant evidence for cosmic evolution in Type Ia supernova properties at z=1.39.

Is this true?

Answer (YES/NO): YES